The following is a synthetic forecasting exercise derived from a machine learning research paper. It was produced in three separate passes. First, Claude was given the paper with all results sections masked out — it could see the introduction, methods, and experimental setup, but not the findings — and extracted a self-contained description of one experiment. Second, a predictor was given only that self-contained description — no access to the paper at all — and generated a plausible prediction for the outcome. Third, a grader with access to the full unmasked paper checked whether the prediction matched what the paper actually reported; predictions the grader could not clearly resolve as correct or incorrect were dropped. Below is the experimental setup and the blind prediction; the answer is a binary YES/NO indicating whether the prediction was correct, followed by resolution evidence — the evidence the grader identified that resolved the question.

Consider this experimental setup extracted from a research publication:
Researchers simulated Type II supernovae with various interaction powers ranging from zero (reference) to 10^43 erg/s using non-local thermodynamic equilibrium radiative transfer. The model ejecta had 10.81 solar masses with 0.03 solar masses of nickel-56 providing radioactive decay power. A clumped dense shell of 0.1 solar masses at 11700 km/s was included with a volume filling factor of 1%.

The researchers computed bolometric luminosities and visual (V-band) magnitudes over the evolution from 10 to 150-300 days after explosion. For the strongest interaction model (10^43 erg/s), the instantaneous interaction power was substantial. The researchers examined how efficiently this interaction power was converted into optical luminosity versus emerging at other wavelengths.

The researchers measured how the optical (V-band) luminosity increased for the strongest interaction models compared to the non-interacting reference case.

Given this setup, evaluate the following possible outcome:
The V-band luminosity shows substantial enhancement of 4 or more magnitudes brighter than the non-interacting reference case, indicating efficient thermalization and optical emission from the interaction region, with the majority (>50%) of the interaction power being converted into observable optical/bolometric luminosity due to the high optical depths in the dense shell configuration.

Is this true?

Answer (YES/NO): NO